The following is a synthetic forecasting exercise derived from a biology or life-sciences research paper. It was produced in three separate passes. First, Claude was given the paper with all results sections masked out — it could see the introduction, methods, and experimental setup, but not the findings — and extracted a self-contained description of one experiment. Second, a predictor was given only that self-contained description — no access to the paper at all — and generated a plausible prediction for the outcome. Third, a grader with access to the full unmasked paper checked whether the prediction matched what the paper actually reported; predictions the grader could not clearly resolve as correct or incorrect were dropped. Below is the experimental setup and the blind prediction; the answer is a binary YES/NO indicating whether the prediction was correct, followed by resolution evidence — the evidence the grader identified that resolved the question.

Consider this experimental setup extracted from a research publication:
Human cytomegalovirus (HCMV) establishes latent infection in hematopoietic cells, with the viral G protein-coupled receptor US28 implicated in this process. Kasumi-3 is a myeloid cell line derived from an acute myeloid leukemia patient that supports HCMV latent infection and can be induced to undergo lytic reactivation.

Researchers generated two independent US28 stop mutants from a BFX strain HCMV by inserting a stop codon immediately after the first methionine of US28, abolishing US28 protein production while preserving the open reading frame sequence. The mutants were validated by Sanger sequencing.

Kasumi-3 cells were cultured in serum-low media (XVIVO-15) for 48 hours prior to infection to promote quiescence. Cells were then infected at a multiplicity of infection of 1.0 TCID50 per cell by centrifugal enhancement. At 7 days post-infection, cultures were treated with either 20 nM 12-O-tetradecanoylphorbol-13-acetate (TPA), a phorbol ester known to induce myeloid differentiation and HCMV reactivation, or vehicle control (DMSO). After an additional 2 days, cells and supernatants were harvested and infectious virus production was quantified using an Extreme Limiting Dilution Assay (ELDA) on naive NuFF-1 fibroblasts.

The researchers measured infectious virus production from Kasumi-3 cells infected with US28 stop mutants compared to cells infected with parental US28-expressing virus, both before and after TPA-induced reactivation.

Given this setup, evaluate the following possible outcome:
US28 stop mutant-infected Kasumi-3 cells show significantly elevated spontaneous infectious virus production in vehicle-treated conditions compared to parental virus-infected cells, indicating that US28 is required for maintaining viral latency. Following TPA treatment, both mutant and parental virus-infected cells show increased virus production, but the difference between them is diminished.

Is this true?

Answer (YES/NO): NO